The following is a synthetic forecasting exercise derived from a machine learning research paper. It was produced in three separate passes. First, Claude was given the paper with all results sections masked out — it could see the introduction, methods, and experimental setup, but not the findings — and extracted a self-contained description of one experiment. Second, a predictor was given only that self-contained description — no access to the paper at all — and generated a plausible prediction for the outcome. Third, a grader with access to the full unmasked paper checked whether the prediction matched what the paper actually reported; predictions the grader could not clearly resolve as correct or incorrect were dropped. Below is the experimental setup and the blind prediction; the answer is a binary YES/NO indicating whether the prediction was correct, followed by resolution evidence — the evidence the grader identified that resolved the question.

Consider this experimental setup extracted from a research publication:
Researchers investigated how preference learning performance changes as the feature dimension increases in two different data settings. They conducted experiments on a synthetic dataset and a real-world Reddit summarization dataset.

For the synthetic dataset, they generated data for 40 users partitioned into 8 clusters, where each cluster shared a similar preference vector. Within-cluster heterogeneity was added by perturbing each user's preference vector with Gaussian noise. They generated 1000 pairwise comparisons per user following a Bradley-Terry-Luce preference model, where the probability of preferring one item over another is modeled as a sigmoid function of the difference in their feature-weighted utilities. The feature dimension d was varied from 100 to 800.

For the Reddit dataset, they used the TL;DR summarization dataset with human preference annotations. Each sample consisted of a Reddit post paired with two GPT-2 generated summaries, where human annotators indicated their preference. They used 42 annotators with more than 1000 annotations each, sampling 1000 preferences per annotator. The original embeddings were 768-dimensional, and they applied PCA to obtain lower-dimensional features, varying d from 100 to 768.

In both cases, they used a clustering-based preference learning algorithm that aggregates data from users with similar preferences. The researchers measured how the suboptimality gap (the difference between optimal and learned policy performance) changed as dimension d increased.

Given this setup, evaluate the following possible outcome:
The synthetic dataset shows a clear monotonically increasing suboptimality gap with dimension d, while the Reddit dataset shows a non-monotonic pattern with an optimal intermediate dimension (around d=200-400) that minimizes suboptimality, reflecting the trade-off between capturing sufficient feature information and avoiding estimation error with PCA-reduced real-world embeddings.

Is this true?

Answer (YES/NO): NO